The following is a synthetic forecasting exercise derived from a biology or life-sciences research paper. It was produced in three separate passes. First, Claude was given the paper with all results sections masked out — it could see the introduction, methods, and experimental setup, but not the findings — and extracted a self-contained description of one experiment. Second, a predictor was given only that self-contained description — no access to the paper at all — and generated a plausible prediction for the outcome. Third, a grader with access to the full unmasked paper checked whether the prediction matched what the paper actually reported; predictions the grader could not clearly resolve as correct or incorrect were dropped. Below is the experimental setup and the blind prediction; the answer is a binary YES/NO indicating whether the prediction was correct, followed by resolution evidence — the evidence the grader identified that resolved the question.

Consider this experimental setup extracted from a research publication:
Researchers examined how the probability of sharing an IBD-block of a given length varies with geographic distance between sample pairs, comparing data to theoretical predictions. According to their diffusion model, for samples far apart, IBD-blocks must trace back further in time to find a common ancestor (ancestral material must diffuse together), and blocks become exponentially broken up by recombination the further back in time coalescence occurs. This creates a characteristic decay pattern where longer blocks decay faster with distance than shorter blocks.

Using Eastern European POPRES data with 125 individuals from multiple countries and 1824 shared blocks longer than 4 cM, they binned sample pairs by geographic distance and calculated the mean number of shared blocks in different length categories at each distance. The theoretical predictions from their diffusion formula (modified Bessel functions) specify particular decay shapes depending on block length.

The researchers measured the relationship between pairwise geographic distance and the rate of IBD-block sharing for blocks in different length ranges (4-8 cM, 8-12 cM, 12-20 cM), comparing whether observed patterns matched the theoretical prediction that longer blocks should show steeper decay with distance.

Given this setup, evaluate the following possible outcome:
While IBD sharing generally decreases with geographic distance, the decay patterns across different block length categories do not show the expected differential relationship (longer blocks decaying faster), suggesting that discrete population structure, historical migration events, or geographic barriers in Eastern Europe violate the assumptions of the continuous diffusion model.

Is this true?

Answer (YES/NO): NO